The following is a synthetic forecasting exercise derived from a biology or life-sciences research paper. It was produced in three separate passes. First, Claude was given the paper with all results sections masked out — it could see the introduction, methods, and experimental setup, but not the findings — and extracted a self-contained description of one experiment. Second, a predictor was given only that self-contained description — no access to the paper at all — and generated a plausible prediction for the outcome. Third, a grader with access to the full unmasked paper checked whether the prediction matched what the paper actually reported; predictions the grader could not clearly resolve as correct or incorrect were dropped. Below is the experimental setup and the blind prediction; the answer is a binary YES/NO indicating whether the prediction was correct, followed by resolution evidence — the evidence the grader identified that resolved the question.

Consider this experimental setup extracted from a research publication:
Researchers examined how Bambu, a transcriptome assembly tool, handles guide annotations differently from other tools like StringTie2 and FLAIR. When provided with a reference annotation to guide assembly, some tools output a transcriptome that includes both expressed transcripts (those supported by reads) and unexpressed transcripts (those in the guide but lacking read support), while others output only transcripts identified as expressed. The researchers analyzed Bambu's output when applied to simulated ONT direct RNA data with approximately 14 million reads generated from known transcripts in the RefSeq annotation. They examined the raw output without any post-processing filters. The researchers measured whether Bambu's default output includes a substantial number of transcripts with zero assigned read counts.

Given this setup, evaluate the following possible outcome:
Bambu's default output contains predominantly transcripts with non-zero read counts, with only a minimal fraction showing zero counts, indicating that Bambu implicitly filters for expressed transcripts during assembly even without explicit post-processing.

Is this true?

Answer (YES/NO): NO